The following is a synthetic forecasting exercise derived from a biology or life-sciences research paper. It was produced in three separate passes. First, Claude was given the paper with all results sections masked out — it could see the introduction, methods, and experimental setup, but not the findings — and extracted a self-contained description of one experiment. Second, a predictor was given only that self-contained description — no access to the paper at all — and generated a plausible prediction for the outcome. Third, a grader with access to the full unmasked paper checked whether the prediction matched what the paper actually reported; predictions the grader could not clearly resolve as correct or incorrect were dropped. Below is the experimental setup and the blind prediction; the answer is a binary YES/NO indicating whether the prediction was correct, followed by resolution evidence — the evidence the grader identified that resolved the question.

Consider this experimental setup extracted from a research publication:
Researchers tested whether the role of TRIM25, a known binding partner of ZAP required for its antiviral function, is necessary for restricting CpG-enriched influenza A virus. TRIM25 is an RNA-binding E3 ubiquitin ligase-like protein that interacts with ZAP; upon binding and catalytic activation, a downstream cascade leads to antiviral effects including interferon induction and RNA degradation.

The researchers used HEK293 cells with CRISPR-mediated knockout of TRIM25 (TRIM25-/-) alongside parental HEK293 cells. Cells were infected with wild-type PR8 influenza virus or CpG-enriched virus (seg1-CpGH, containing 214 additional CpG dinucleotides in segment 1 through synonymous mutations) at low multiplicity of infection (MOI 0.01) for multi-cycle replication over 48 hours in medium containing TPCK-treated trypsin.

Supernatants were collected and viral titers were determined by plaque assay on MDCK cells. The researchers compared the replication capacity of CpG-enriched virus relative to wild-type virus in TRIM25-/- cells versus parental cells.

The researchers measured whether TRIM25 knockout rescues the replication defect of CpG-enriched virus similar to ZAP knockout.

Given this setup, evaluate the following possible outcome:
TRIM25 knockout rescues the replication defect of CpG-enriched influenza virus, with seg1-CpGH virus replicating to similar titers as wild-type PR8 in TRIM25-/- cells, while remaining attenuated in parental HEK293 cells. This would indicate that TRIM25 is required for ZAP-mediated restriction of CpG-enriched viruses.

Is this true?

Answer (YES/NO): YES